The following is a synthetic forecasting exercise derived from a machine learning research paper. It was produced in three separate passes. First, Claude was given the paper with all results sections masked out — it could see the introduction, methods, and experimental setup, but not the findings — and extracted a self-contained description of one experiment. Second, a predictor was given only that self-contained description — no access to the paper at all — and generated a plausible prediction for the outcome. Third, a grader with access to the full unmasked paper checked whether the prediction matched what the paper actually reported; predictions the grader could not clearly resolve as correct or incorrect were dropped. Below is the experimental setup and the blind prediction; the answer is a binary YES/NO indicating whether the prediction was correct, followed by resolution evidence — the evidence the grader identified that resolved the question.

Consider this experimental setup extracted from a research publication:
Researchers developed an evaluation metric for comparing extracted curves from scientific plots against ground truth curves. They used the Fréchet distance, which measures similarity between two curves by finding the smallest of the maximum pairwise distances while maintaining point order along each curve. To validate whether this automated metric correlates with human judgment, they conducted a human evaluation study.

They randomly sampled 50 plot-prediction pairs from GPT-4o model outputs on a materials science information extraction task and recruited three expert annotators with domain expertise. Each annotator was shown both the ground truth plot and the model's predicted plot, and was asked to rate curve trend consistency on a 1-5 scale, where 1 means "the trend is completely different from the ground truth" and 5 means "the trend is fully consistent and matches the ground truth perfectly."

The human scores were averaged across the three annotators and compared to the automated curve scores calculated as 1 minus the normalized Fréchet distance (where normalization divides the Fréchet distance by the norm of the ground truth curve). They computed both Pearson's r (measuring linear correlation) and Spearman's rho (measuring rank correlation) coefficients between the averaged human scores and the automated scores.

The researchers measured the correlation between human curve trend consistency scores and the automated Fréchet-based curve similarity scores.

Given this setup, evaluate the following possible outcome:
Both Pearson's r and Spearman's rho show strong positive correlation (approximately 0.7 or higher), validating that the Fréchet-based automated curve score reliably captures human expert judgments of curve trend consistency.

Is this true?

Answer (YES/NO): YES